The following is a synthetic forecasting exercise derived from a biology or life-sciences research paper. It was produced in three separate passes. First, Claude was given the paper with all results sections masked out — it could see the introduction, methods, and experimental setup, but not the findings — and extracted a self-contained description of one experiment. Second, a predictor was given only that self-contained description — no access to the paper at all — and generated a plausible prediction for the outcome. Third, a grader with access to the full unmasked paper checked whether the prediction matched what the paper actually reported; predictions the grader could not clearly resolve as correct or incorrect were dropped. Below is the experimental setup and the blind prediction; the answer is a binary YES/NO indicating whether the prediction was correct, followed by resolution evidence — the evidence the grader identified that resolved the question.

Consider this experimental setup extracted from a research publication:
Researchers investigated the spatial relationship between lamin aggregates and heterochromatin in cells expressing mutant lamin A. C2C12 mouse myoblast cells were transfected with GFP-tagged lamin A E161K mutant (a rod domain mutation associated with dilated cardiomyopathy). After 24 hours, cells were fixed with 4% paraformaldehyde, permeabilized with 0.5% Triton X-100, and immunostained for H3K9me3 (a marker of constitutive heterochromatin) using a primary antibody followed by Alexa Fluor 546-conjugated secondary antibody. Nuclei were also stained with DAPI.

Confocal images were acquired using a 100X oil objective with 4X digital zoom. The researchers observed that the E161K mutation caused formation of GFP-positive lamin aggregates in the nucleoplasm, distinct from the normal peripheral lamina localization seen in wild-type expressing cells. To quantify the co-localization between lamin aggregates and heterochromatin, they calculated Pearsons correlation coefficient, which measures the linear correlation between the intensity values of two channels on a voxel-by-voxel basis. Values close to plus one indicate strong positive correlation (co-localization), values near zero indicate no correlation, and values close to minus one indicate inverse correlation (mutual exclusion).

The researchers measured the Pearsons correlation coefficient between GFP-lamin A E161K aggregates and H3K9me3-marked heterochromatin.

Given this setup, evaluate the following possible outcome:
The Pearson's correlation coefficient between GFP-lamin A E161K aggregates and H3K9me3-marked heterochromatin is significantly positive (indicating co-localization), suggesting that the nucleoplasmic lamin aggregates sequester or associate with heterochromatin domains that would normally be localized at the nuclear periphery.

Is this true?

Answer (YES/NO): NO